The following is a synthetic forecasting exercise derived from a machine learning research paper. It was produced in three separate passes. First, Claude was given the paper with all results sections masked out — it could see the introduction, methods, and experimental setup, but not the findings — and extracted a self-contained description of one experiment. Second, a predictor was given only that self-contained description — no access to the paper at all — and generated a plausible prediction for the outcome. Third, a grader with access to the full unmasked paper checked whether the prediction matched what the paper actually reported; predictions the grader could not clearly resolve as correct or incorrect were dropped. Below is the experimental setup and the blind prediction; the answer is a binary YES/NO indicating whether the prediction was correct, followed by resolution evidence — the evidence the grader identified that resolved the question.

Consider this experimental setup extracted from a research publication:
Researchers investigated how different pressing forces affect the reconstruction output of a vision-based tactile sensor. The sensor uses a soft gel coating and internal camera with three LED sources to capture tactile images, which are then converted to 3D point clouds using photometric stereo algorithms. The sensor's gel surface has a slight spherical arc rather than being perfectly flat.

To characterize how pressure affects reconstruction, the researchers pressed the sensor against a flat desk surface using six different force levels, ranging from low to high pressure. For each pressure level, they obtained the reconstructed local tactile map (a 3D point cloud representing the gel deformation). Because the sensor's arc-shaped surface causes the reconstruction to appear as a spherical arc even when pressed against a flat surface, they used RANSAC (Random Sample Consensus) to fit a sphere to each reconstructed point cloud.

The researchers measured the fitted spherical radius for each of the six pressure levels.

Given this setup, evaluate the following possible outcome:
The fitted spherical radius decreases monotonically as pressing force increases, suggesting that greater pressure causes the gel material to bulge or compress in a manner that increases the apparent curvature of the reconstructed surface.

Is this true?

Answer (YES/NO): YES